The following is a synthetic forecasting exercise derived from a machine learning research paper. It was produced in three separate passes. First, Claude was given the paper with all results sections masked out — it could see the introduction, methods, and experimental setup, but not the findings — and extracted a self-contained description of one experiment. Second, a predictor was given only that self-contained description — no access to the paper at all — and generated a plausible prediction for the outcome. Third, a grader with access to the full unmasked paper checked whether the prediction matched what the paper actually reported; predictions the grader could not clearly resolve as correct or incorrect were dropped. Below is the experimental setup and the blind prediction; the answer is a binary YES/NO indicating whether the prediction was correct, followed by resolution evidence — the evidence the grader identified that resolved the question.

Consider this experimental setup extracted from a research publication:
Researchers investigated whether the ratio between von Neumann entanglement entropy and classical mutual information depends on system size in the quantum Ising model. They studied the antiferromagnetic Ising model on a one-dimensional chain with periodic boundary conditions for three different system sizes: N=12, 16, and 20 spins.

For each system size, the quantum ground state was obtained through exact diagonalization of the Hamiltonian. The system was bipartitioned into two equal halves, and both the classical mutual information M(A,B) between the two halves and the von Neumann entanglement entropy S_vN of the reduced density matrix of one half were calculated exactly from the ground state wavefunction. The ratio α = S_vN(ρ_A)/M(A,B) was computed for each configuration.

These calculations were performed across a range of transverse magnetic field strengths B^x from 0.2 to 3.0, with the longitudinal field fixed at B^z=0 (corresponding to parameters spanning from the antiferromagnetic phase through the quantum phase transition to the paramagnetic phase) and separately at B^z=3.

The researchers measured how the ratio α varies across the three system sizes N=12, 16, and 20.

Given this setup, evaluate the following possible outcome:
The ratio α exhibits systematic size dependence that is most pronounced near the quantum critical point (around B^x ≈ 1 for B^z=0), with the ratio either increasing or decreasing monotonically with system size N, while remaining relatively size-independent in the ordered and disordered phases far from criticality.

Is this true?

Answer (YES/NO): NO